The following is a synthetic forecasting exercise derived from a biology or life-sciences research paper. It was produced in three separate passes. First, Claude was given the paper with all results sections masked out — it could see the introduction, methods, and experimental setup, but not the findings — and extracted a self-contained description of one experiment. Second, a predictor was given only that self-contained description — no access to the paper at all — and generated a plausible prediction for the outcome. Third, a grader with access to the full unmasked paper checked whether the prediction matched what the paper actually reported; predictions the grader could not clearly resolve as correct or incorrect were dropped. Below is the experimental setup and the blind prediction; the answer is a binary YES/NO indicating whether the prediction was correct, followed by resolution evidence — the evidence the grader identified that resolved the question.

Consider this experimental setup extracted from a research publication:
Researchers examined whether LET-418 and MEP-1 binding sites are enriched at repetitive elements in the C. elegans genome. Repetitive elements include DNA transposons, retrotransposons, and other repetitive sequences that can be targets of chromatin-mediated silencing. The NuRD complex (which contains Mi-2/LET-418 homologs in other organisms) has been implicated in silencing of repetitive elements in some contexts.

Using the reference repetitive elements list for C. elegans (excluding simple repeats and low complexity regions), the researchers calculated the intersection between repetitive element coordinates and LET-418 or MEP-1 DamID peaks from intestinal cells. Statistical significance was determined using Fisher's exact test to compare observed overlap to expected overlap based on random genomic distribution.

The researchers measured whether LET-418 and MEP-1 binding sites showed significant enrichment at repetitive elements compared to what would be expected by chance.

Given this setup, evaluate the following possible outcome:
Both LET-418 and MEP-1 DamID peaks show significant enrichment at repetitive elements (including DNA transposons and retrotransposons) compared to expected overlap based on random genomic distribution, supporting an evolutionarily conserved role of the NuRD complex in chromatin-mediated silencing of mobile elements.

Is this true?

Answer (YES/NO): NO